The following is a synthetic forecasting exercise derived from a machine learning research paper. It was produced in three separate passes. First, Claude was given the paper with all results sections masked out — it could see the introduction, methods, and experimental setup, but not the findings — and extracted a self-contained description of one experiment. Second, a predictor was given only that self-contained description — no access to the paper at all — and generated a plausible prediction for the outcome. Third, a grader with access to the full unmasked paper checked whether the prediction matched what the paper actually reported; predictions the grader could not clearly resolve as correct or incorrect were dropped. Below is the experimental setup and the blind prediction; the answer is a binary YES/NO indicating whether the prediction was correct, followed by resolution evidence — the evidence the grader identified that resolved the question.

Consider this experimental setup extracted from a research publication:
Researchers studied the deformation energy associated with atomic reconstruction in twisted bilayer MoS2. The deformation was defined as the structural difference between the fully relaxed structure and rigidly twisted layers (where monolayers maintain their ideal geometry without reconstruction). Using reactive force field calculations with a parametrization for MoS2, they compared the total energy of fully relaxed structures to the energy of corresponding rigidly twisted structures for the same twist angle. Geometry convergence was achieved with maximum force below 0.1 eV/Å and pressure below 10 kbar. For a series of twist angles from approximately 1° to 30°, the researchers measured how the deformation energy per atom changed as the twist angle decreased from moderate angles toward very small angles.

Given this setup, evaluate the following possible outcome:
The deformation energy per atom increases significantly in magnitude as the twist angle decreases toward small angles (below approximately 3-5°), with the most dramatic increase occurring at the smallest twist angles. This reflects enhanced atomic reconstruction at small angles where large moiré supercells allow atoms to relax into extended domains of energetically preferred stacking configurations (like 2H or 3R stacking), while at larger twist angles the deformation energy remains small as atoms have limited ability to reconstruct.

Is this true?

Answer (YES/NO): YES